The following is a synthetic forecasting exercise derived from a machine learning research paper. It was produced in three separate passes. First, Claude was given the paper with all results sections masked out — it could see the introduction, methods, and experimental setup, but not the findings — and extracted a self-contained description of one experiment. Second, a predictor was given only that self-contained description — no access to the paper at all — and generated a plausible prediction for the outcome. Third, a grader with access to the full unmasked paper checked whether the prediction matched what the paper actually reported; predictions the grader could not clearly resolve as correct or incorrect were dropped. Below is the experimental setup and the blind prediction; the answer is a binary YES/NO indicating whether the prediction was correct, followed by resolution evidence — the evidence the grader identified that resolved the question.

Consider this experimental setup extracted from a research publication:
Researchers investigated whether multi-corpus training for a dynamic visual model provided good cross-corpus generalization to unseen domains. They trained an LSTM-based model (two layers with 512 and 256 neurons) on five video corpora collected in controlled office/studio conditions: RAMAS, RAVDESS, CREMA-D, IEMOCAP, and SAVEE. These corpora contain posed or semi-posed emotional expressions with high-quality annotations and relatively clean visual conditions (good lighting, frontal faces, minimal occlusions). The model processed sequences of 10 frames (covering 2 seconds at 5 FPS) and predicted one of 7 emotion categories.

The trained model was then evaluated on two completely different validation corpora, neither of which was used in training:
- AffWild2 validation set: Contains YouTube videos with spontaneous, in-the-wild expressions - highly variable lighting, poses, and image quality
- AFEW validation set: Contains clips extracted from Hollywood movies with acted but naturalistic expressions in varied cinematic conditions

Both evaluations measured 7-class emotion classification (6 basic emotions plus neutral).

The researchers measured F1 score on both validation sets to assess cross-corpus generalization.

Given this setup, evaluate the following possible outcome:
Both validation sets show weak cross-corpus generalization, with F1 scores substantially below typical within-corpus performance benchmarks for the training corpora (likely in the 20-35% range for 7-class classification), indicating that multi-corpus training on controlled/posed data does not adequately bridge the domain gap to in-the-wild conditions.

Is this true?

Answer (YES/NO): NO